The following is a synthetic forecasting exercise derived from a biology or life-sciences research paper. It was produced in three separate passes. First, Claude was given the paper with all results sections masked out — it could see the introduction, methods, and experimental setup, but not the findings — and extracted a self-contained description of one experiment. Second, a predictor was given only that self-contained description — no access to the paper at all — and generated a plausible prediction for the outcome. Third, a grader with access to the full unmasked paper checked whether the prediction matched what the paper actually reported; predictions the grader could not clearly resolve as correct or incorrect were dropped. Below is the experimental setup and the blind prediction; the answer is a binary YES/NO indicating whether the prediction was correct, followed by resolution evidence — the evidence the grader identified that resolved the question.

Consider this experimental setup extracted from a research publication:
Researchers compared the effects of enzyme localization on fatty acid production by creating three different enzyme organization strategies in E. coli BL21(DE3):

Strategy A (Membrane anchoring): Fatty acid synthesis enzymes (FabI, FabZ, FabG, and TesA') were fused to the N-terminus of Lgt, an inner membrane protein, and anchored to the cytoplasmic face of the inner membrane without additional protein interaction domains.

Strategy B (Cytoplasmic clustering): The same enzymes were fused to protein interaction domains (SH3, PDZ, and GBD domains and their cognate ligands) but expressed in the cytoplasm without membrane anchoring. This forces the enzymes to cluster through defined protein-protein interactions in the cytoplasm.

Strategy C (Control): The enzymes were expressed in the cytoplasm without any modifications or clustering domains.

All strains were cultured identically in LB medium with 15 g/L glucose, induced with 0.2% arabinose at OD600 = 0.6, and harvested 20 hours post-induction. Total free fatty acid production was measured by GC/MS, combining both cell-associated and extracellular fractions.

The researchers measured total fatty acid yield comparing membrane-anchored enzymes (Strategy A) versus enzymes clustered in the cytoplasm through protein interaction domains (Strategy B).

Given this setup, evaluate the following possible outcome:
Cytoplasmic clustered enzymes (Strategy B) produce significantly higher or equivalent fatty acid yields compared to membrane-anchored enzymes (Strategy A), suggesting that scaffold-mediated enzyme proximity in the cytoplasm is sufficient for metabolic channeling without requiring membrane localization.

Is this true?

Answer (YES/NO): NO